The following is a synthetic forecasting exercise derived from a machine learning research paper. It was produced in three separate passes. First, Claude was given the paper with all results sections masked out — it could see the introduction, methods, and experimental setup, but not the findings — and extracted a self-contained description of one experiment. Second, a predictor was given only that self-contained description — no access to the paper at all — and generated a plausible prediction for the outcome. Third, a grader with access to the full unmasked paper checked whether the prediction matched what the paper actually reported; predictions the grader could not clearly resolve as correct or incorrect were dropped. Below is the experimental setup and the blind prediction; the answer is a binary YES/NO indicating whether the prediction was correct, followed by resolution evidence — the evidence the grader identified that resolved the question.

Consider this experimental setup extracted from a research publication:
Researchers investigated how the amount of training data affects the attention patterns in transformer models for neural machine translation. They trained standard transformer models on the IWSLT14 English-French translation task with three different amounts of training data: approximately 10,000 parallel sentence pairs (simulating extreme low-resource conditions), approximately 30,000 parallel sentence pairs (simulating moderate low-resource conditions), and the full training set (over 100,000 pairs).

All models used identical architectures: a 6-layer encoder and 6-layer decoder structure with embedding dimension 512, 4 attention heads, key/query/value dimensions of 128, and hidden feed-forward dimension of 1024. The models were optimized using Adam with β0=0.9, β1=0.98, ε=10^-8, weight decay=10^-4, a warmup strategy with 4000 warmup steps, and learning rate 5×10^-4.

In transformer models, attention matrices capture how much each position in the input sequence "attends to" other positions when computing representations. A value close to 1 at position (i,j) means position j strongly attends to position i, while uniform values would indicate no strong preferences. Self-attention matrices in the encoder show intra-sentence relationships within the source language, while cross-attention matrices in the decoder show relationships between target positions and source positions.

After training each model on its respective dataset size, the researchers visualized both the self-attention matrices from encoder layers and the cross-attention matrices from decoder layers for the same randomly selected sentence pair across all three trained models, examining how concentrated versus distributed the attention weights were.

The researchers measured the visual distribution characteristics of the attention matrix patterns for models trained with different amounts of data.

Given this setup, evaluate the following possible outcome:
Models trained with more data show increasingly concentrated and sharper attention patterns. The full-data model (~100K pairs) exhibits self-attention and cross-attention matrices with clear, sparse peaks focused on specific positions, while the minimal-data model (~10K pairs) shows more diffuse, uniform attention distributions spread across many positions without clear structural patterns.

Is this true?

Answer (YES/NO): NO